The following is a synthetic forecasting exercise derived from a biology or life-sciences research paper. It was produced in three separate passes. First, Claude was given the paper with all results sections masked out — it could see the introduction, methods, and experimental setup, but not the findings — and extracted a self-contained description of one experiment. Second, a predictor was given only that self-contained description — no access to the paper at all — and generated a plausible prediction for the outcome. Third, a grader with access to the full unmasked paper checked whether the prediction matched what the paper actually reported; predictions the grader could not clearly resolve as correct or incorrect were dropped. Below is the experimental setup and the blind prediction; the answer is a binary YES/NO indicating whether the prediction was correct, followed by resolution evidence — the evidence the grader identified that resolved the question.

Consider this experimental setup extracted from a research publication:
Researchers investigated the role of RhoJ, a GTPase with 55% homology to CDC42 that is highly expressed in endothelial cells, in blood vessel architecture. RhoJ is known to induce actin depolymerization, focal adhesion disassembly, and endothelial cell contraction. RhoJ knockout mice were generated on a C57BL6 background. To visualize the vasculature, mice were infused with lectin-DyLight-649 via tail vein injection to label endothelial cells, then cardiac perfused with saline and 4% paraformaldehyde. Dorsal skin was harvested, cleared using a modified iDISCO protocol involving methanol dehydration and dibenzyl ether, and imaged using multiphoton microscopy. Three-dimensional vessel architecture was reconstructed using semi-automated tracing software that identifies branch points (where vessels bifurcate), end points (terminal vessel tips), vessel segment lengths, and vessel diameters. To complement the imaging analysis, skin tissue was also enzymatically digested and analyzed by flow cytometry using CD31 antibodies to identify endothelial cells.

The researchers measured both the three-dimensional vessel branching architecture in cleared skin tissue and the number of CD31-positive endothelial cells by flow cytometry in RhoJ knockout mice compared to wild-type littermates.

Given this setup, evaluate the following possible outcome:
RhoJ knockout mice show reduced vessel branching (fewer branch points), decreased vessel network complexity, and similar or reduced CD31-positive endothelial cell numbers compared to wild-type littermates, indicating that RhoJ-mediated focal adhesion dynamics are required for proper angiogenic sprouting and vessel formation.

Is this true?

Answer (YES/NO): YES